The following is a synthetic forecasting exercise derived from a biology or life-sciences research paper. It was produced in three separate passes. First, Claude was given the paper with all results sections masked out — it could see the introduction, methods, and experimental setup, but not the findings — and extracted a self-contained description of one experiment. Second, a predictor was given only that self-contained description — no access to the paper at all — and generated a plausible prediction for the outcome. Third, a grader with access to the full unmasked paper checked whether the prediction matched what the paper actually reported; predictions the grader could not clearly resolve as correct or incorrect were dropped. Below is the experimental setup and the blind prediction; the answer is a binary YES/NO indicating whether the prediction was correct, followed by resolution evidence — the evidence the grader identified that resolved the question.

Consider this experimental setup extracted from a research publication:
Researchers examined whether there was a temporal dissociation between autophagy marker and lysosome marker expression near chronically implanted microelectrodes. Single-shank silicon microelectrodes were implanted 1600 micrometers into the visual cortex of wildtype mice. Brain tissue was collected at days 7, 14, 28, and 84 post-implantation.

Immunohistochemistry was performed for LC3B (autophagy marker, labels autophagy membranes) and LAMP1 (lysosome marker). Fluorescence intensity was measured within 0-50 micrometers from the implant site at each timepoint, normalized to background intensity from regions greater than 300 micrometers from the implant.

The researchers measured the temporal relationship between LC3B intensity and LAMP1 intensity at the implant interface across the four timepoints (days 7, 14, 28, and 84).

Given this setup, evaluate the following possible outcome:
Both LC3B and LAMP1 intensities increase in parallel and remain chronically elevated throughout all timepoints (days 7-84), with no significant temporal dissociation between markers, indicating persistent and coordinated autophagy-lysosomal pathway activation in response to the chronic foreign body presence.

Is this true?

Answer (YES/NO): NO